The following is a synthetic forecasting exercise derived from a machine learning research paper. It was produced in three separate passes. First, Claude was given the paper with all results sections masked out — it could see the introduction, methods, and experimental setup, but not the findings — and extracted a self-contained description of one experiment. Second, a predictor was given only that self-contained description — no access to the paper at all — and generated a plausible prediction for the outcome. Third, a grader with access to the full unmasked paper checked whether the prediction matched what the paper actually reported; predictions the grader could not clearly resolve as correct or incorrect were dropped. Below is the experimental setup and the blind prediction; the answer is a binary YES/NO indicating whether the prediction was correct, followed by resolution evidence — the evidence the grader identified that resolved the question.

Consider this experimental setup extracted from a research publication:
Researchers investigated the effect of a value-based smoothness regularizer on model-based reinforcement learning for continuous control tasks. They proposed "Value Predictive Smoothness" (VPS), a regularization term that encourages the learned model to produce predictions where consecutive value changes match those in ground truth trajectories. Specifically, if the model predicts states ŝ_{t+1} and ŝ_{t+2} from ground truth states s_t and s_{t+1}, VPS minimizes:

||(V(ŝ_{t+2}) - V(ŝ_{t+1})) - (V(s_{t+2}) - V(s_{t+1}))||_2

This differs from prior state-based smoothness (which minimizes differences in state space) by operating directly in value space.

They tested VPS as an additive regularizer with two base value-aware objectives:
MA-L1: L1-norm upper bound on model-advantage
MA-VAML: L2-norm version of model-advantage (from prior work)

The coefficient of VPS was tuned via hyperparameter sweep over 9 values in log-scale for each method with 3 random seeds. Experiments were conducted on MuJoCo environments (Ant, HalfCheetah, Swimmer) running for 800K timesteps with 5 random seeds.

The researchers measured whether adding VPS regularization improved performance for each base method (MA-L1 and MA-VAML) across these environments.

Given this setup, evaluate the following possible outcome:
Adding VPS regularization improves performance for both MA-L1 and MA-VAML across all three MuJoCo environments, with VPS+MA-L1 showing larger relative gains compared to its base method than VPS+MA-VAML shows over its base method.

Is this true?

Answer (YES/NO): NO